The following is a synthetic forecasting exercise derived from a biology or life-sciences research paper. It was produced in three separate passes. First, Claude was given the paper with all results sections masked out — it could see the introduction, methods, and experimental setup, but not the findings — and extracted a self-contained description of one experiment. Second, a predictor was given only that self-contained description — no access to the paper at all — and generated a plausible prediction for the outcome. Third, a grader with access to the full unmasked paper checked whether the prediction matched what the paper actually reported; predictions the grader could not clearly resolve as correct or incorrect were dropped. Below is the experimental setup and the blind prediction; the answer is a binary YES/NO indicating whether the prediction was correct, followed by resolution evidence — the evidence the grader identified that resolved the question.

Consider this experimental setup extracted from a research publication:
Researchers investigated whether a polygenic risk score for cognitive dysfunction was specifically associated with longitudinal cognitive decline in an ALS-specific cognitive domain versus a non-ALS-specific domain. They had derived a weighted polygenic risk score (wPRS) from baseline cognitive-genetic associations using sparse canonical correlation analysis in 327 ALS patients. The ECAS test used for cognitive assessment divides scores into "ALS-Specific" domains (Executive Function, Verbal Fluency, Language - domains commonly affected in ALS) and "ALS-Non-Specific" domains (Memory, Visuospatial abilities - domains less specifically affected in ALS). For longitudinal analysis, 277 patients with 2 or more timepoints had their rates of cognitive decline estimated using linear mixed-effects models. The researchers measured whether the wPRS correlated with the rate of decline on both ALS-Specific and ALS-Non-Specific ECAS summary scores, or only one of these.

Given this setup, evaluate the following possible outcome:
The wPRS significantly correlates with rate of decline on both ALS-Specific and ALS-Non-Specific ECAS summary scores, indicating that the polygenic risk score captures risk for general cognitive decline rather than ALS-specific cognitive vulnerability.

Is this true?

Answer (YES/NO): YES